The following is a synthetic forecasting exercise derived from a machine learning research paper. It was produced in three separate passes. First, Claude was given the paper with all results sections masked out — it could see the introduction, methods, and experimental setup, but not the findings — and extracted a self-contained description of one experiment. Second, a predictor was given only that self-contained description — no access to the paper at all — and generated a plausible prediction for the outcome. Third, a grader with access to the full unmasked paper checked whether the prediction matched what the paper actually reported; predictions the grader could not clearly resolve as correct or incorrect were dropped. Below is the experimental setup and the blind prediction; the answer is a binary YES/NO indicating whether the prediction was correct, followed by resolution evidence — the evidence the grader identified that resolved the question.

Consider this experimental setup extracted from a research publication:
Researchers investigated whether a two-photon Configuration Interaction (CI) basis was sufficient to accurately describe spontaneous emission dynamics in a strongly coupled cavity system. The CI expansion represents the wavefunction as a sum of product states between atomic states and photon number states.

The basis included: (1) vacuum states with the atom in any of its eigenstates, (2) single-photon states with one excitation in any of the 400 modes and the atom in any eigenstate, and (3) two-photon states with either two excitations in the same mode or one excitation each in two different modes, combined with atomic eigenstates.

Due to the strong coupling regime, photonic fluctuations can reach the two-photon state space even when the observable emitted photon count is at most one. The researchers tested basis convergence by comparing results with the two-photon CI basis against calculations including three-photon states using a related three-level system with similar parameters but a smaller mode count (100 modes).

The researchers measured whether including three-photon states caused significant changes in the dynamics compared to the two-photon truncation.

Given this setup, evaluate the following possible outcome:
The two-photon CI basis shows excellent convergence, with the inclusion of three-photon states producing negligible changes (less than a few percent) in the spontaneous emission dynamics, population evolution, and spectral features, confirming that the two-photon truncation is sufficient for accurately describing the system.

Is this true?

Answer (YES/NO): YES